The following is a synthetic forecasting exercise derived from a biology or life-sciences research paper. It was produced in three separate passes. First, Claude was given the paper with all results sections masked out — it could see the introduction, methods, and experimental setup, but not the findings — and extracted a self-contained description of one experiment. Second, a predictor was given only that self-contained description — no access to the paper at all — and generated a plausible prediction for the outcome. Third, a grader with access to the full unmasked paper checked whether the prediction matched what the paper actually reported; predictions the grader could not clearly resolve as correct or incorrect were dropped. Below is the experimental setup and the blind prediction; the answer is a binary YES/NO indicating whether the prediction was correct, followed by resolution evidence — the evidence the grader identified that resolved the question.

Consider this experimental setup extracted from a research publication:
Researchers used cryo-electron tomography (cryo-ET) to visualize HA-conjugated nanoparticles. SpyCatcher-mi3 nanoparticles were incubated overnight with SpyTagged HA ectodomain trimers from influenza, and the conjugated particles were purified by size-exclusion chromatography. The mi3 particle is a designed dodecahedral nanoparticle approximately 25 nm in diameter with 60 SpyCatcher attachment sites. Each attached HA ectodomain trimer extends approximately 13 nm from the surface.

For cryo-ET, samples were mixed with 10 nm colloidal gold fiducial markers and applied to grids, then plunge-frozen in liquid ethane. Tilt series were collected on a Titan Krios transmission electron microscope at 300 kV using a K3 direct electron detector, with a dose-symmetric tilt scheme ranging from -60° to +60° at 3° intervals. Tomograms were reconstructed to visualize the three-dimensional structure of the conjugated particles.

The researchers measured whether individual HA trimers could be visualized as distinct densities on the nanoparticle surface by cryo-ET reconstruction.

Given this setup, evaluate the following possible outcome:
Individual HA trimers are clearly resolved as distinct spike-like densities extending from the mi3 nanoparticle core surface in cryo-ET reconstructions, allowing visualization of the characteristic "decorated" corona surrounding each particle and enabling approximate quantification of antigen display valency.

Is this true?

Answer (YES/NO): YES